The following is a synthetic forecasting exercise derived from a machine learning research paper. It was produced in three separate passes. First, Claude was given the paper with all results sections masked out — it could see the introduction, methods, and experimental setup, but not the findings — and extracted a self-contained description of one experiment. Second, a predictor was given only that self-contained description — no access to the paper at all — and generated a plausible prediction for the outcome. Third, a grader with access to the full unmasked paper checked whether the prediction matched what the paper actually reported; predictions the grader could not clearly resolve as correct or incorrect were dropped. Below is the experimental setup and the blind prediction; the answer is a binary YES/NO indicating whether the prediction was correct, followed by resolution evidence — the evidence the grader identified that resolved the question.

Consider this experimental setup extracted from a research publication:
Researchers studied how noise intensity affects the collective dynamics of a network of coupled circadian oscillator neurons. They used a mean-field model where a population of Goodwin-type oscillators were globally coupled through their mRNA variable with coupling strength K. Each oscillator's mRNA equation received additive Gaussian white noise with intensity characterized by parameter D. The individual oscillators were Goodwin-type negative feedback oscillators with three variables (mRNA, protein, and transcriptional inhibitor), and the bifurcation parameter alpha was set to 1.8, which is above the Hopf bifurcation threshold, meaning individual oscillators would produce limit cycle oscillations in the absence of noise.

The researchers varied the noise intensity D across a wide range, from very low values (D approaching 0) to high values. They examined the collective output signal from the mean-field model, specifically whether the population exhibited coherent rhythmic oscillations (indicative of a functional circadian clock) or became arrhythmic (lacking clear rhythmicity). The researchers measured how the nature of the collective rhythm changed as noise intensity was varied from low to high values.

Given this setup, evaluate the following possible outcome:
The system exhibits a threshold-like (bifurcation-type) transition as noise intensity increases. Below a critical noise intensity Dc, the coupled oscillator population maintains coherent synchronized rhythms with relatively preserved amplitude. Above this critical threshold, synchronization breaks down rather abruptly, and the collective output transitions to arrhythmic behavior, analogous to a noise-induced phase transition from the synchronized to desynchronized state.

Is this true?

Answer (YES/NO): YES